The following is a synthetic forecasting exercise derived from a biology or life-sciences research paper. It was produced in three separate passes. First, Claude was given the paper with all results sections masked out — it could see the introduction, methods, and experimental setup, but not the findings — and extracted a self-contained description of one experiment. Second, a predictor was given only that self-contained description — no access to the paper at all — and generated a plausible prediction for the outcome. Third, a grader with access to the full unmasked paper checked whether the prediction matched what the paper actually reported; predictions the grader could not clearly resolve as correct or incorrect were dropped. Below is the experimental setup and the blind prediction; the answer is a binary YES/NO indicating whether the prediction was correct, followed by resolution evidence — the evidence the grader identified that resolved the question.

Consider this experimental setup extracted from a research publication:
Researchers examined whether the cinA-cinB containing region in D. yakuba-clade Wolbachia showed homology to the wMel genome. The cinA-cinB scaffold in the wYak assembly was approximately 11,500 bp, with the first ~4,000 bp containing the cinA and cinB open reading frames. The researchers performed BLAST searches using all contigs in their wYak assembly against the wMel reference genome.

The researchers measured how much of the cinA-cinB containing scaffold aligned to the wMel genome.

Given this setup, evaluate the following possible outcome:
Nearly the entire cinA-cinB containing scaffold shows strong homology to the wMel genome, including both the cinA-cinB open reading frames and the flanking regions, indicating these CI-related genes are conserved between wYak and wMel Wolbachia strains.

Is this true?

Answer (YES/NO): NO